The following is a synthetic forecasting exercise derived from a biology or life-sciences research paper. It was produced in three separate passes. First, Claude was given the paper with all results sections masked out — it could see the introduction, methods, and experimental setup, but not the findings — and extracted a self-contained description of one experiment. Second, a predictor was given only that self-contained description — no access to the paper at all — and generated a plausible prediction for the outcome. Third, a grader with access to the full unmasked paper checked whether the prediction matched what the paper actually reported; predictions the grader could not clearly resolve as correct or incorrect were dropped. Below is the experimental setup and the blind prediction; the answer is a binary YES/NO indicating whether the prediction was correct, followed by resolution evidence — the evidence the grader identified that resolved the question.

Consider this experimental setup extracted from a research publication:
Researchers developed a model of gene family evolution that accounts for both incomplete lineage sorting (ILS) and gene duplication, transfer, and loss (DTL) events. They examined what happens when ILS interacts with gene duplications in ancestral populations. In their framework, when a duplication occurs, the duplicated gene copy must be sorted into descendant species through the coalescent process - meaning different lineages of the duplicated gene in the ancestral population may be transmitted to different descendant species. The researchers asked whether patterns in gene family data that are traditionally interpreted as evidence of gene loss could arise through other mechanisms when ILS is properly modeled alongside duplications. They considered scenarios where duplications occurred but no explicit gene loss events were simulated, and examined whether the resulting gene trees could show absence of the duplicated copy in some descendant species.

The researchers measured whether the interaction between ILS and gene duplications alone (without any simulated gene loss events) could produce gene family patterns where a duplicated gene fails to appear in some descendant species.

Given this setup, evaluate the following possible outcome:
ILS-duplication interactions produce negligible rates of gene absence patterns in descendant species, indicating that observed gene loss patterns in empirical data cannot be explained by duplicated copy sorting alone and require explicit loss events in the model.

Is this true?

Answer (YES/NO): NO